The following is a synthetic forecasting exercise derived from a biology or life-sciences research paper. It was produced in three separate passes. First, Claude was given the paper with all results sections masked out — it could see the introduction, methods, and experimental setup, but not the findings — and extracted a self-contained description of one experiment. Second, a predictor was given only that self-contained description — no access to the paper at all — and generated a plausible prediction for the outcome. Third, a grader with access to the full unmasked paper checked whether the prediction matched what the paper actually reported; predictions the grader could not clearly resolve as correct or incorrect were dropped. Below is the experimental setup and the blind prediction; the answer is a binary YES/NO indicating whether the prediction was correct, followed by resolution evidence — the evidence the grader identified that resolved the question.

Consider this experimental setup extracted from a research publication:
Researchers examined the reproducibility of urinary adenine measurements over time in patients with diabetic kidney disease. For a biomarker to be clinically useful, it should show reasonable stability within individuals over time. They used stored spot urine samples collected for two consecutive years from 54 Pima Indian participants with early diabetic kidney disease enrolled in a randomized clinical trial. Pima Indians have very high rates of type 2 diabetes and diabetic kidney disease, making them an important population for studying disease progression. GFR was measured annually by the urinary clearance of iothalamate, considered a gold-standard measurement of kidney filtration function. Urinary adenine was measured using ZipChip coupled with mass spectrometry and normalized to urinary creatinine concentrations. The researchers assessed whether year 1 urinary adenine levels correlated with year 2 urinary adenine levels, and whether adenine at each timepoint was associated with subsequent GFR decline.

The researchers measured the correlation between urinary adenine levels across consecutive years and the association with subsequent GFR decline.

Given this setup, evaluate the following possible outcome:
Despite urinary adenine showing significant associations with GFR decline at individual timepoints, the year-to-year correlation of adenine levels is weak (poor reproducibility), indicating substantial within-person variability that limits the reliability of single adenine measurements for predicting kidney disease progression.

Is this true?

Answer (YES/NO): NO